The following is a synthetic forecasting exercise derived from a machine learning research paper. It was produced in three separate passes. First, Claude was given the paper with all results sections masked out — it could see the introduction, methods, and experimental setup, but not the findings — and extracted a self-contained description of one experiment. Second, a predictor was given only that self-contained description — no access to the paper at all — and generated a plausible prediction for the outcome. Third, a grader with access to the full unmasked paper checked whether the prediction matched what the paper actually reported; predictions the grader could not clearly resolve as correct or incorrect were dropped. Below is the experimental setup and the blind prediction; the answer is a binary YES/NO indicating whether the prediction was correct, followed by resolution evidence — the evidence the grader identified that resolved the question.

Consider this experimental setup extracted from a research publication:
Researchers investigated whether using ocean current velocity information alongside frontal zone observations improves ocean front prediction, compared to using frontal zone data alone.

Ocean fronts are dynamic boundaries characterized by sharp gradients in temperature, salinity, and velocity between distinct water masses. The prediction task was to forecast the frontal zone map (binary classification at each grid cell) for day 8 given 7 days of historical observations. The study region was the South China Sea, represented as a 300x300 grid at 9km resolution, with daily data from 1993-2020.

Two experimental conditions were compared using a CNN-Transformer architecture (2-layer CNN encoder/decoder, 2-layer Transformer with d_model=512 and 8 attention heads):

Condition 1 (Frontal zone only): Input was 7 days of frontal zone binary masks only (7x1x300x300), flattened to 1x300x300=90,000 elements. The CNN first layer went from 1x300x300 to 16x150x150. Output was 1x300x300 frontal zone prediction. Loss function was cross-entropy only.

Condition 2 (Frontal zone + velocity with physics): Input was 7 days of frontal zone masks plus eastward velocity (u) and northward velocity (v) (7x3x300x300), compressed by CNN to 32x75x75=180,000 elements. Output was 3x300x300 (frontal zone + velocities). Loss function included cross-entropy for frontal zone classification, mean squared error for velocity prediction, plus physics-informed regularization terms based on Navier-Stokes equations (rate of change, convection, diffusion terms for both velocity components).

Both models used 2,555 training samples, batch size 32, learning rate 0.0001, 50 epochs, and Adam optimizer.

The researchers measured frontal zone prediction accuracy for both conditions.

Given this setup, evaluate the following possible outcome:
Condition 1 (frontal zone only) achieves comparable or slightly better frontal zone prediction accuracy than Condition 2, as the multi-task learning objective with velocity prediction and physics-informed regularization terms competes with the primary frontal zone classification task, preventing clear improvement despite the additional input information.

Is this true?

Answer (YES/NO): NO